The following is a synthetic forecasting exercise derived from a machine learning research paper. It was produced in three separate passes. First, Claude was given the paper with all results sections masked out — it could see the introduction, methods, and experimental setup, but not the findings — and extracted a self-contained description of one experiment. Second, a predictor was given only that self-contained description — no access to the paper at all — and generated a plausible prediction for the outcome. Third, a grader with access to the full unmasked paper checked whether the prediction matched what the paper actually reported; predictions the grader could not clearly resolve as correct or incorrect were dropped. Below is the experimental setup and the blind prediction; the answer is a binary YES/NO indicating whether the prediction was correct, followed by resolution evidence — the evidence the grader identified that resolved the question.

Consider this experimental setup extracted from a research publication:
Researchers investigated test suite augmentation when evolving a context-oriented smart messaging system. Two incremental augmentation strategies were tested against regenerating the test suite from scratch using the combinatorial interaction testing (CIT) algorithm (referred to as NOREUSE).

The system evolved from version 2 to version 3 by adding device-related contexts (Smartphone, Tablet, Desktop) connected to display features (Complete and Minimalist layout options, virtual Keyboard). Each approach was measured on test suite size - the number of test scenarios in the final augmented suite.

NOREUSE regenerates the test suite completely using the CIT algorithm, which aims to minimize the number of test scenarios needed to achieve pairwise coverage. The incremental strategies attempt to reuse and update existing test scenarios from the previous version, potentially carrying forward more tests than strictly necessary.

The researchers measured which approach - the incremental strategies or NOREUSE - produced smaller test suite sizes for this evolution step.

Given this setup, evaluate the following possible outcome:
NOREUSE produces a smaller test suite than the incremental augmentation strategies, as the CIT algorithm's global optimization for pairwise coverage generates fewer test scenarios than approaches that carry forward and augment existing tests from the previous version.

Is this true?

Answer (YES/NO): YES